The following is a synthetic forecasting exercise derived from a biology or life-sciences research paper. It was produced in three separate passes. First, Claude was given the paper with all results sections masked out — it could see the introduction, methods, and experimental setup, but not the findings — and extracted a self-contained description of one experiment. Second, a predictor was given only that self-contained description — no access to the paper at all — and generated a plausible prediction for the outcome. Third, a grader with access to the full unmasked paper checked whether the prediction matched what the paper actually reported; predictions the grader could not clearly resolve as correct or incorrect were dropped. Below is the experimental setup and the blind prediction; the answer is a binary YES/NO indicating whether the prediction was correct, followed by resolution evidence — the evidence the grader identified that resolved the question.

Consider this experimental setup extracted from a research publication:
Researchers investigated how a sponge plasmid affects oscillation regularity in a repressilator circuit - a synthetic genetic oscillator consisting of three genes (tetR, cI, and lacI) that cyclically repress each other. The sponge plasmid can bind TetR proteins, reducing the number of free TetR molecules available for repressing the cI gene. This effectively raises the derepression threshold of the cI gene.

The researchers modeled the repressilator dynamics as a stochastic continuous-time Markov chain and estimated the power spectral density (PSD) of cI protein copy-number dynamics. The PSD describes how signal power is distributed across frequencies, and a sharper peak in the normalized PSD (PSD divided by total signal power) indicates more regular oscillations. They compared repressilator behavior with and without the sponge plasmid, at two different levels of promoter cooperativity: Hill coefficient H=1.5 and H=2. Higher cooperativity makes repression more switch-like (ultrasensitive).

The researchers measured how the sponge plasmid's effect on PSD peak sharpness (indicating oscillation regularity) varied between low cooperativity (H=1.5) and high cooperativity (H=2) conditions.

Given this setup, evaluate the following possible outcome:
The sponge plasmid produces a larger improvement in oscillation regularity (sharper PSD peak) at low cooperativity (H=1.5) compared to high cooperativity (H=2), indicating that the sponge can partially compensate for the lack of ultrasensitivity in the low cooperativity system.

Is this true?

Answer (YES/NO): YES